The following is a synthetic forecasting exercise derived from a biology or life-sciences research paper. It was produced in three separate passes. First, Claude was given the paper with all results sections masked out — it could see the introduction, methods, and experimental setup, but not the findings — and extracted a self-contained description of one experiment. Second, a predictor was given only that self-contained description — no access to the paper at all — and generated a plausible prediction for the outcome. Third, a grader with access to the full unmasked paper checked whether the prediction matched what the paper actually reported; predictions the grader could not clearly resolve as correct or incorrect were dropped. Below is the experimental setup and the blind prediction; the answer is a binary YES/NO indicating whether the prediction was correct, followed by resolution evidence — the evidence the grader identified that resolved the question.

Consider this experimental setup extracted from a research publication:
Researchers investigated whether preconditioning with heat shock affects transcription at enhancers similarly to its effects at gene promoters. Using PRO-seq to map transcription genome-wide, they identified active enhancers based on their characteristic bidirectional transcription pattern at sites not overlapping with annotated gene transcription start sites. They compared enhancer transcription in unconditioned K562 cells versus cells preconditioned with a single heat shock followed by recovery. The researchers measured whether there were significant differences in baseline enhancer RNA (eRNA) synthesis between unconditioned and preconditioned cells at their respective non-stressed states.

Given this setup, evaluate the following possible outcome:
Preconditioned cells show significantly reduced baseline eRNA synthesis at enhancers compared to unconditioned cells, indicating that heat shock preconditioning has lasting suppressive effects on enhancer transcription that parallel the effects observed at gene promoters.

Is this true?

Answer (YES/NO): NO